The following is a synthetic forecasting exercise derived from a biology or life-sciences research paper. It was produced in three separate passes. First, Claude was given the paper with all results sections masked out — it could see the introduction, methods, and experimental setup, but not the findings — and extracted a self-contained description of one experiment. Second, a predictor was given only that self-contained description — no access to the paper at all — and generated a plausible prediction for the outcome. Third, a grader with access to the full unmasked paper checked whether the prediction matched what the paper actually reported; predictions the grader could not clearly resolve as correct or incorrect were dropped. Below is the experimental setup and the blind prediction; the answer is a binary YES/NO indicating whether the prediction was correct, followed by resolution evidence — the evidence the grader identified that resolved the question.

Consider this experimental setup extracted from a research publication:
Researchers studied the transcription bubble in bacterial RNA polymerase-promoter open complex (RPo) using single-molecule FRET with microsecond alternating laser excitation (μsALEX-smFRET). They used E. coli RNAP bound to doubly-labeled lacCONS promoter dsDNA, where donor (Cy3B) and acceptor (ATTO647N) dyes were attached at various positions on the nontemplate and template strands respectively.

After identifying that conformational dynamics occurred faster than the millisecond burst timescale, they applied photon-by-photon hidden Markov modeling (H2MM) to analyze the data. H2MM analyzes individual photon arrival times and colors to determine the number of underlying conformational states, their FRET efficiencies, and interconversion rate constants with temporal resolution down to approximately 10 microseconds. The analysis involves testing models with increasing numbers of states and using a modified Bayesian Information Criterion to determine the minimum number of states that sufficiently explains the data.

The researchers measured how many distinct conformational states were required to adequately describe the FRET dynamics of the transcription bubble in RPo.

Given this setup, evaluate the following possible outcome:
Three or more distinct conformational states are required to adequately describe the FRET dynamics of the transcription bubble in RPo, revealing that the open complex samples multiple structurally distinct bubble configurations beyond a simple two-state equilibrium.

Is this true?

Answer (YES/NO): NO